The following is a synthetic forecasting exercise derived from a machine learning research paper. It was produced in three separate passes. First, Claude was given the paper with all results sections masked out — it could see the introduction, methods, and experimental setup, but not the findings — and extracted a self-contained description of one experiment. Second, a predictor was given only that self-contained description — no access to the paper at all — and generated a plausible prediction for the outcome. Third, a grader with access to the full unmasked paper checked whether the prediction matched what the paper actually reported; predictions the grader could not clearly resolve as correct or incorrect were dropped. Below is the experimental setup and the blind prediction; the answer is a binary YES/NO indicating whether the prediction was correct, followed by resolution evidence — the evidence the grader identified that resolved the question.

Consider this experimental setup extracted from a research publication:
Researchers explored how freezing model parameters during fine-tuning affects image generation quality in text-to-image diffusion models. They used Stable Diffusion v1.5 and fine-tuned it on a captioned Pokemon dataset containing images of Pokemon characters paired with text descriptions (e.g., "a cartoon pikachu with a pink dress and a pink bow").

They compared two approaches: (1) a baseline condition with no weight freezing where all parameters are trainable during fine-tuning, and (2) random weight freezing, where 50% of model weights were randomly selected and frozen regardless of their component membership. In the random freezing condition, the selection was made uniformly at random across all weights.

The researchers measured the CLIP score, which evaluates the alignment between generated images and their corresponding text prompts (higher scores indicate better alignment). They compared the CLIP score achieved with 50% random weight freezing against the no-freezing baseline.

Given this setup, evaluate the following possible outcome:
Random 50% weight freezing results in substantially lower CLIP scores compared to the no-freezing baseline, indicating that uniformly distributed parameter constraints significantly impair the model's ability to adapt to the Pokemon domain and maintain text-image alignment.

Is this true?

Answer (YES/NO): NO